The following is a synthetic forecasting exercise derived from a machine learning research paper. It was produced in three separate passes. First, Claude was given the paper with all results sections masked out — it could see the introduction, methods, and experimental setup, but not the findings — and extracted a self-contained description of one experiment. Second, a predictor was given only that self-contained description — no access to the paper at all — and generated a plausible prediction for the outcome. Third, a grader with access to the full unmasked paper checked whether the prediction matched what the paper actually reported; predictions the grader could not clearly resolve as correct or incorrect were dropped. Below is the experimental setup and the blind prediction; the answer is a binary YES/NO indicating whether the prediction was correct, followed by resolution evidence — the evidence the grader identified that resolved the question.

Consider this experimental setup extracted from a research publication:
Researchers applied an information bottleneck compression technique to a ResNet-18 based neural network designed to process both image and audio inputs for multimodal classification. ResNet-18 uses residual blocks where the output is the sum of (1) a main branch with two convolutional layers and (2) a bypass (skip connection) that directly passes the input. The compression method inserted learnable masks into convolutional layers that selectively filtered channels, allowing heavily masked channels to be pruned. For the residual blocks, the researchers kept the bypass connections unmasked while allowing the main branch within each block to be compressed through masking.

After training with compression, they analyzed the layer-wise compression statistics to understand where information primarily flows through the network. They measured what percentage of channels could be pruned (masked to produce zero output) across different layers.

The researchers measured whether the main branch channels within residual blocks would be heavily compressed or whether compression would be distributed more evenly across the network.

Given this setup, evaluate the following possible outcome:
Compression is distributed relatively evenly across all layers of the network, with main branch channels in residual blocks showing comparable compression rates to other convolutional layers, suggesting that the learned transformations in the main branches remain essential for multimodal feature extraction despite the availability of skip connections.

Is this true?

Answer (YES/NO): NO